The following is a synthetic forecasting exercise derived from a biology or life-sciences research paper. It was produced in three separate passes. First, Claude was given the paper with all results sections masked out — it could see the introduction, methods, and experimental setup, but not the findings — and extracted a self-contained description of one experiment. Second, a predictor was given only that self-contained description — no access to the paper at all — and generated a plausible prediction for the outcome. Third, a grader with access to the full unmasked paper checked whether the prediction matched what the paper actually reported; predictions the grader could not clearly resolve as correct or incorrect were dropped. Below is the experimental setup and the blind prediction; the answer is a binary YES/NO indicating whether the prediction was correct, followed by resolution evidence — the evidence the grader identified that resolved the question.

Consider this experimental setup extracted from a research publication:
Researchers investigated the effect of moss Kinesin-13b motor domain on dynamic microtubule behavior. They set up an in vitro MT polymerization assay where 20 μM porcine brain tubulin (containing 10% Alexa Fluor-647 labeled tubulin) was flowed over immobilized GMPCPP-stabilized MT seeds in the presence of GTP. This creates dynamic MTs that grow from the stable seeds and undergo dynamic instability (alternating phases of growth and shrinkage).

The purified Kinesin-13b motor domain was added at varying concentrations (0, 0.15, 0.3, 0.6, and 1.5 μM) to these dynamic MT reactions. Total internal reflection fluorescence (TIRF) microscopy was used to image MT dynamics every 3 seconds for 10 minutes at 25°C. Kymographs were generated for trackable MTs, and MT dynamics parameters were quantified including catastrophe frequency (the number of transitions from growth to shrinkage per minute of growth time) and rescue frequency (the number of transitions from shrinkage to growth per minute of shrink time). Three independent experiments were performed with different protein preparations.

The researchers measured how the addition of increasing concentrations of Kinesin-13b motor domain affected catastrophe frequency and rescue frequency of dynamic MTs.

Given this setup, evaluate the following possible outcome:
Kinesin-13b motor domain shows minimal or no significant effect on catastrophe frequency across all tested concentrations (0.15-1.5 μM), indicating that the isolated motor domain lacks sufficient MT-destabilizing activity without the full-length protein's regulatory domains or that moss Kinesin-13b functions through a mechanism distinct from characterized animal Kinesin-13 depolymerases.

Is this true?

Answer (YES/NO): NO